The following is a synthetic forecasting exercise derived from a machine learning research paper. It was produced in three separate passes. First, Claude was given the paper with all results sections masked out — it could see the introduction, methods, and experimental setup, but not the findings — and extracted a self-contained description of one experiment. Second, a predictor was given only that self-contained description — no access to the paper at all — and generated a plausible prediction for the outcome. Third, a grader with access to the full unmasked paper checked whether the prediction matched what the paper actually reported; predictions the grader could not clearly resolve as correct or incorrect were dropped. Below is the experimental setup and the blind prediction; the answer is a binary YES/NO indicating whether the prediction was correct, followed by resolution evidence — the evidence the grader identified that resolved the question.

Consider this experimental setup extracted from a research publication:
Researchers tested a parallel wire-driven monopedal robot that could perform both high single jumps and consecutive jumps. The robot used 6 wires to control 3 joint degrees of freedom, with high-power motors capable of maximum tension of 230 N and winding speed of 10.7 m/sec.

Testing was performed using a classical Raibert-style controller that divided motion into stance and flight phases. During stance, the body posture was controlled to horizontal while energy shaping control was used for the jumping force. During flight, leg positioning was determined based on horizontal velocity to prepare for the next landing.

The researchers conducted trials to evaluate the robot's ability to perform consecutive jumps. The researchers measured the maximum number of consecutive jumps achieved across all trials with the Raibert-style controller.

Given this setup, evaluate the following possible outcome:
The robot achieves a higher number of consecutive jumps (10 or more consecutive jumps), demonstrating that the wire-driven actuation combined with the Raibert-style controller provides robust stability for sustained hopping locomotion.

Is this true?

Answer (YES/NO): NO